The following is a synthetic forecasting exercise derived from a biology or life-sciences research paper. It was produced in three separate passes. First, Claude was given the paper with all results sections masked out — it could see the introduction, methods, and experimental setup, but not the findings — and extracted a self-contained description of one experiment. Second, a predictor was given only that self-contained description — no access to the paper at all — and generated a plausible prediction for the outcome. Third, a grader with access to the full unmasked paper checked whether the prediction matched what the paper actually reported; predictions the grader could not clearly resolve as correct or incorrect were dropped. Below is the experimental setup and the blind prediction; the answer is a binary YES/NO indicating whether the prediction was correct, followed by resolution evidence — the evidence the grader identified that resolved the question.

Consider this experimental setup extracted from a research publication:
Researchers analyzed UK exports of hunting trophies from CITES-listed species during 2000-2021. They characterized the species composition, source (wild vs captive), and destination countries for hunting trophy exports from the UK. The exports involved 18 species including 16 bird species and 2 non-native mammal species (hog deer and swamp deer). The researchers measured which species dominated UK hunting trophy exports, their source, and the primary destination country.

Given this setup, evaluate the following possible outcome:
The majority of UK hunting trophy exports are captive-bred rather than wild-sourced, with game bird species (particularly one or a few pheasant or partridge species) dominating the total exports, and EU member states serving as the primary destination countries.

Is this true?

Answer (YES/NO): NO